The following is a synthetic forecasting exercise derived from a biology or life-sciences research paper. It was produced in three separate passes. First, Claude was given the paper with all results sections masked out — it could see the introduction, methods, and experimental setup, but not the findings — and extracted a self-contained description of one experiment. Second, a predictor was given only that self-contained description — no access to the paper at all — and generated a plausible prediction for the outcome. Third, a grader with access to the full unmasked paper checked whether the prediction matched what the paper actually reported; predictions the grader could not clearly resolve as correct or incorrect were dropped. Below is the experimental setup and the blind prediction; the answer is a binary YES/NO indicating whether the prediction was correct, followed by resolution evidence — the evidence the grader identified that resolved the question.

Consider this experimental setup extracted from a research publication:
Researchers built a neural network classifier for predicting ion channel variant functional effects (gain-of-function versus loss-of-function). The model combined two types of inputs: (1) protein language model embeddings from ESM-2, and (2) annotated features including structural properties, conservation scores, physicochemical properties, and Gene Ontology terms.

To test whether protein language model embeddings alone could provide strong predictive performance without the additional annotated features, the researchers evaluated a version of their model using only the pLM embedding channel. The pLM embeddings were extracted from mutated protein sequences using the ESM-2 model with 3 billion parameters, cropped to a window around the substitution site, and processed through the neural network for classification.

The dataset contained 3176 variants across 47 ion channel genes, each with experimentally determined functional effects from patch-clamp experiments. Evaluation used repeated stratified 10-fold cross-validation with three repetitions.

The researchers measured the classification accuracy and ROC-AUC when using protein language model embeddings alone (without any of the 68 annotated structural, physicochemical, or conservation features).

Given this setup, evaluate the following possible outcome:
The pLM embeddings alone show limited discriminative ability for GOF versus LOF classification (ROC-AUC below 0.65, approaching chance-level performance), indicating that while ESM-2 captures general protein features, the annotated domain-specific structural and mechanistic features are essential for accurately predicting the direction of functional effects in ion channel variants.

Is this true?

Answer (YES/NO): NO